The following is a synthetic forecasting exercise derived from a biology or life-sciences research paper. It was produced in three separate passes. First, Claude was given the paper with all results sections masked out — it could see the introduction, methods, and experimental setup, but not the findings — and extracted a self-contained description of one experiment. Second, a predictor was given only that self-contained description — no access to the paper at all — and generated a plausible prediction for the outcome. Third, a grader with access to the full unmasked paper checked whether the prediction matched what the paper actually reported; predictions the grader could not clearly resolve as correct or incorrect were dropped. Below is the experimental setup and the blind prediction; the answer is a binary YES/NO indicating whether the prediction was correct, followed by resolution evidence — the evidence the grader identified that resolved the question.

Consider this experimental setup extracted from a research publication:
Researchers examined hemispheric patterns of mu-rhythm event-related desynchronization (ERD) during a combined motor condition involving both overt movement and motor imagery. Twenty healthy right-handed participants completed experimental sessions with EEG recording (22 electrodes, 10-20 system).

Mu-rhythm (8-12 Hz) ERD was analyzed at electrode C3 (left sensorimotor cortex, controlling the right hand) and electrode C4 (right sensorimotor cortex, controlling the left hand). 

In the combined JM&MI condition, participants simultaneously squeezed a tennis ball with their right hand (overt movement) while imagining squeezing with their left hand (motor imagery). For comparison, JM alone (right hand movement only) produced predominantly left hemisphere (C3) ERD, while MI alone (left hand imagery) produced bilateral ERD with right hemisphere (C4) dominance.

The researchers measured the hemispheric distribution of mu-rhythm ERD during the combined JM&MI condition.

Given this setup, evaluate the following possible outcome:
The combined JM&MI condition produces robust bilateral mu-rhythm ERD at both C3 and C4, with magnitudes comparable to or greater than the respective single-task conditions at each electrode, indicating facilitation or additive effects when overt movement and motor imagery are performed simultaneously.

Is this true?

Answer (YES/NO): NO